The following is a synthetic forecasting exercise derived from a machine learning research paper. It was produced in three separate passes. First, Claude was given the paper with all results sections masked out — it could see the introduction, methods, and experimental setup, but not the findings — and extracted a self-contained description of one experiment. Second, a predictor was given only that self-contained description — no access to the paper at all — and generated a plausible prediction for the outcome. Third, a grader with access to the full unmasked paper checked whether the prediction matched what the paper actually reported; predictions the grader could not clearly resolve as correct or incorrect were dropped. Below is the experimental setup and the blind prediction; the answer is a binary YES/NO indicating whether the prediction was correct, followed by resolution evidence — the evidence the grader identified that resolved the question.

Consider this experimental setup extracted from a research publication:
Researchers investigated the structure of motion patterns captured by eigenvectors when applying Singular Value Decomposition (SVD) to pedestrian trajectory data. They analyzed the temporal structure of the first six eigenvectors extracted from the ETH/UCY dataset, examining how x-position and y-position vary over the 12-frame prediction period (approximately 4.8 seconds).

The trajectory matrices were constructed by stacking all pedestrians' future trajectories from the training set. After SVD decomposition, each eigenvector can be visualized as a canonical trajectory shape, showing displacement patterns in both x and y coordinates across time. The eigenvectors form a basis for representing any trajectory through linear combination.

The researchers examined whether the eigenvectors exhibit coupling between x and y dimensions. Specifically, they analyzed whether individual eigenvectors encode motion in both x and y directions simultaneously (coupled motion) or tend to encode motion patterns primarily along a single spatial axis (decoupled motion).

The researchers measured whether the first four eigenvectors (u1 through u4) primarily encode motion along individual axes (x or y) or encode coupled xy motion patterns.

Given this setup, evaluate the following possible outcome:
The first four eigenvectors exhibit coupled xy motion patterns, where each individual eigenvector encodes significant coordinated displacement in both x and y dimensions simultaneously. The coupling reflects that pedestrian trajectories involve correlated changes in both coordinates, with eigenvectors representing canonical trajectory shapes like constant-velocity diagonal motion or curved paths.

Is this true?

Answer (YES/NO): NO